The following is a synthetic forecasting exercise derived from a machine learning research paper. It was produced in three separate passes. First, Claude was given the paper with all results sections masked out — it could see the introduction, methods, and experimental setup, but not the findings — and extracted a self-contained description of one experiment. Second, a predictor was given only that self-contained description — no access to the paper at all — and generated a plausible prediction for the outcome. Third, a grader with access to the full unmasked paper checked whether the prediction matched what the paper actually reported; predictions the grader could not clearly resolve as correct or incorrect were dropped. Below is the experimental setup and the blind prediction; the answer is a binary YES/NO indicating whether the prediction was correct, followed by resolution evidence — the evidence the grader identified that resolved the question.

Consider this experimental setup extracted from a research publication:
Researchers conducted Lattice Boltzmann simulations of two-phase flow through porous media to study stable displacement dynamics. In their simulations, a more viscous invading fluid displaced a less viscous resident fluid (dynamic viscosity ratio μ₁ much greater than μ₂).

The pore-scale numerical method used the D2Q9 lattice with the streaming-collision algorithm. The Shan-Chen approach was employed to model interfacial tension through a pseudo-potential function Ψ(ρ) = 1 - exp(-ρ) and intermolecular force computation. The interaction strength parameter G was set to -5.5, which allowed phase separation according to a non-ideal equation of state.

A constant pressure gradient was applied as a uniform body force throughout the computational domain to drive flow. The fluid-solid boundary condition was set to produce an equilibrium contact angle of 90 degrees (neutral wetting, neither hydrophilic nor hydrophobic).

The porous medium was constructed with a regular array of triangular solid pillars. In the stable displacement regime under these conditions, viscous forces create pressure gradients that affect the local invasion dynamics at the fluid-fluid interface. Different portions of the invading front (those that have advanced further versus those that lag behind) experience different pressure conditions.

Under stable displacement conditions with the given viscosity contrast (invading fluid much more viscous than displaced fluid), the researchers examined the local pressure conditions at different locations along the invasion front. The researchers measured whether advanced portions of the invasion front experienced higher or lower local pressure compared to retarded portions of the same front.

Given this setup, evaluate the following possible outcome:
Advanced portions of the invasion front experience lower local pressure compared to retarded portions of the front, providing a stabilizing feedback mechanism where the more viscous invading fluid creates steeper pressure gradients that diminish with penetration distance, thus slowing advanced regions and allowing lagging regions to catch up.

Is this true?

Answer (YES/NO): YES